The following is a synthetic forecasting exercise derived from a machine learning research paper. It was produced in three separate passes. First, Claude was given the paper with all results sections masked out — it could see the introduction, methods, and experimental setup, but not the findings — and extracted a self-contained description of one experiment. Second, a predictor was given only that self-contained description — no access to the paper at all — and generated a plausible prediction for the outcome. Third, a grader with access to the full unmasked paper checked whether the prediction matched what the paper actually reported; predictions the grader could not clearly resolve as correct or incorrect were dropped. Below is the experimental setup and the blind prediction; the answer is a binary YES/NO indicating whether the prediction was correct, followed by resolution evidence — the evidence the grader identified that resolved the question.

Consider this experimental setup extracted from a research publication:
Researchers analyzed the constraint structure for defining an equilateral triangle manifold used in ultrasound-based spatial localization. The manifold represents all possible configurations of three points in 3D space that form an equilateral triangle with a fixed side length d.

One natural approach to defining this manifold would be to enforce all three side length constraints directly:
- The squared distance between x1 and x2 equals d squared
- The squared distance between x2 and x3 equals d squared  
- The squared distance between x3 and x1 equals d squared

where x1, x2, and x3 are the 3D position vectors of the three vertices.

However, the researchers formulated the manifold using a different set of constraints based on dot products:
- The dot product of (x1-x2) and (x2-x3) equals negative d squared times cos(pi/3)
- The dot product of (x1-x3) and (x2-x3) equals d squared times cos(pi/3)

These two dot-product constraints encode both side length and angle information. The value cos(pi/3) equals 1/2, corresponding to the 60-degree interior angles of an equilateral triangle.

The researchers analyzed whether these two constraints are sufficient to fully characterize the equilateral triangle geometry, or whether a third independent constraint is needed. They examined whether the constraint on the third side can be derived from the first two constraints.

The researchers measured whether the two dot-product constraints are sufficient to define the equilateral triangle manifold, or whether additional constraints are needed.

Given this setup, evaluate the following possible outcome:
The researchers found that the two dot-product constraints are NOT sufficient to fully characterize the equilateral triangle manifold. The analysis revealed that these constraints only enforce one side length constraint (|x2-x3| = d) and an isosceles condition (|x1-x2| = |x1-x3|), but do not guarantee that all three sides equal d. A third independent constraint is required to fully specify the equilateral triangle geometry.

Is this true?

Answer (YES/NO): NO